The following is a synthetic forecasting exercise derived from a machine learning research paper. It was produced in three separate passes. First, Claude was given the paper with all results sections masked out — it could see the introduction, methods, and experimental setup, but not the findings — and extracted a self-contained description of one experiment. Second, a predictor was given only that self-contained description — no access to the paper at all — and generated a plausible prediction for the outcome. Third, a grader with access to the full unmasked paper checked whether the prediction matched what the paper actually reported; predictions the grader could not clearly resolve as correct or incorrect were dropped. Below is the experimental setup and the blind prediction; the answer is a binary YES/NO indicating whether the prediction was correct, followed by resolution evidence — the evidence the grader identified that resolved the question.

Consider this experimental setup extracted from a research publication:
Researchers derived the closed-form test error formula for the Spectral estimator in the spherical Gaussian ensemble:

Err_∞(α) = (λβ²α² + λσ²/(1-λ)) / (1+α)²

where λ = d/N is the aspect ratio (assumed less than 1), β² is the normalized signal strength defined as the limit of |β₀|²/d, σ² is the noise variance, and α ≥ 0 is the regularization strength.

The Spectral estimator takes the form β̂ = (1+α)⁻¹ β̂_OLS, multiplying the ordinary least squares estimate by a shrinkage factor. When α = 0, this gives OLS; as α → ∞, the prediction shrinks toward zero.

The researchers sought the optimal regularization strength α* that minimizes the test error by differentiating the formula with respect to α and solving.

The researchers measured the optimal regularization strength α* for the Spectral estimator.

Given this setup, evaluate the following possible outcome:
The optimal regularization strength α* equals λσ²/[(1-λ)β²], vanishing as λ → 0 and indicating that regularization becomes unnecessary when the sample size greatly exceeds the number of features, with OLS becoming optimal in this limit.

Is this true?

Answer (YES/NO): NO